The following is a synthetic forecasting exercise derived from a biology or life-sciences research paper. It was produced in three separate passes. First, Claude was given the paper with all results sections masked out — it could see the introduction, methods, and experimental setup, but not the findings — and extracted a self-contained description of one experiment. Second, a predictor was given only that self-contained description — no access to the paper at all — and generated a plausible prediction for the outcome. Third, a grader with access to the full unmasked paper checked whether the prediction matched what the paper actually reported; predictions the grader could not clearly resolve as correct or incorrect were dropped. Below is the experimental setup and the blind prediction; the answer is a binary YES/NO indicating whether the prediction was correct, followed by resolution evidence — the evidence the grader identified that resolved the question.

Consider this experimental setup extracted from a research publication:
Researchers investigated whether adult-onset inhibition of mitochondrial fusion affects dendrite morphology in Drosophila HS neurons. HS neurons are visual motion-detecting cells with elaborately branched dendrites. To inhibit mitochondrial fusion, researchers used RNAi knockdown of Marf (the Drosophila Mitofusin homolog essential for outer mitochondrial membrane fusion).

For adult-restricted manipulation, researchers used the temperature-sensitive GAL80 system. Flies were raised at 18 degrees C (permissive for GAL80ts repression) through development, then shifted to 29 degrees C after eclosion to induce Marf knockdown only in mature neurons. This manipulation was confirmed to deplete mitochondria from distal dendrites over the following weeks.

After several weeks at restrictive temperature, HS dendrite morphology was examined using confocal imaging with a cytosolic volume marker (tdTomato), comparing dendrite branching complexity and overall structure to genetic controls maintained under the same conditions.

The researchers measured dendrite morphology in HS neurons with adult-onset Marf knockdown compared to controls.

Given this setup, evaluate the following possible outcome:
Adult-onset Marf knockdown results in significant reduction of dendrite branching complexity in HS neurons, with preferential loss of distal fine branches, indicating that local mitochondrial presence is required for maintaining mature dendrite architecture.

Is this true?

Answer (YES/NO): NO